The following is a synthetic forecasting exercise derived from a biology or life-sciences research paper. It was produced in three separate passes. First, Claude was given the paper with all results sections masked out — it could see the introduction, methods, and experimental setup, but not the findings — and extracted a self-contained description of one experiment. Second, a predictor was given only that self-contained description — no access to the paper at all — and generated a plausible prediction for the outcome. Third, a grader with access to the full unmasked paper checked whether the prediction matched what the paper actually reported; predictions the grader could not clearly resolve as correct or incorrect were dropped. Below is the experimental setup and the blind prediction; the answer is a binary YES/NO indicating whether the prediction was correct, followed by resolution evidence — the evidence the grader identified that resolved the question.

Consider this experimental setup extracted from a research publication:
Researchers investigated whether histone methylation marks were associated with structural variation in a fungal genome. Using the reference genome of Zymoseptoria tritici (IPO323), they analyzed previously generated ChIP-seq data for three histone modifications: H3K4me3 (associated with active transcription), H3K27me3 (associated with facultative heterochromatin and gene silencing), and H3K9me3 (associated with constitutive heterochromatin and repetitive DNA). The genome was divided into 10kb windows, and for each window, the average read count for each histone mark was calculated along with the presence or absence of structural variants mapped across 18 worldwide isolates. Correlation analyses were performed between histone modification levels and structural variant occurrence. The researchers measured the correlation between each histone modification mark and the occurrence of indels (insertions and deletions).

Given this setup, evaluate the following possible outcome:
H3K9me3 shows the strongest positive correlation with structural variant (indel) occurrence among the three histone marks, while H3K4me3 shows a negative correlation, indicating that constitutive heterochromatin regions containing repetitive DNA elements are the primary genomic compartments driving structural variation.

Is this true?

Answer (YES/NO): NO